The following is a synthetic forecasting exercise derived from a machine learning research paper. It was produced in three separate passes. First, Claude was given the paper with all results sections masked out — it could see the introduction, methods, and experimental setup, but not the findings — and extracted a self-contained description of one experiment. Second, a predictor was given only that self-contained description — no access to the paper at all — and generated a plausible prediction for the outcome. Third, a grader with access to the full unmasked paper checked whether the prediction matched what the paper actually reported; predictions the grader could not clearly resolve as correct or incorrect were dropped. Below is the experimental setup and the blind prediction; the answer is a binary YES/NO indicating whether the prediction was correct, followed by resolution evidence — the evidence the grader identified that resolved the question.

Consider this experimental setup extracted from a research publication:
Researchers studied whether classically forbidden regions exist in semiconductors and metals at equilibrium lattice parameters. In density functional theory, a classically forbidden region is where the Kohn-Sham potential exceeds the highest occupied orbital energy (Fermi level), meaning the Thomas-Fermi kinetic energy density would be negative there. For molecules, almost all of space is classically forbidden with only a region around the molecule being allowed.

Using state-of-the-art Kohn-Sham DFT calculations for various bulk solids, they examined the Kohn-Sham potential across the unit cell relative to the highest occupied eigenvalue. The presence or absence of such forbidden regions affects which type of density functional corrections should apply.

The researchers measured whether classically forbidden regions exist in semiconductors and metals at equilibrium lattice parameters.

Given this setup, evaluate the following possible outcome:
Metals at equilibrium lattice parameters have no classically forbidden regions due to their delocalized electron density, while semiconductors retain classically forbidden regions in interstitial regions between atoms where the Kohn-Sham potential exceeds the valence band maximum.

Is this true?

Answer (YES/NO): NO